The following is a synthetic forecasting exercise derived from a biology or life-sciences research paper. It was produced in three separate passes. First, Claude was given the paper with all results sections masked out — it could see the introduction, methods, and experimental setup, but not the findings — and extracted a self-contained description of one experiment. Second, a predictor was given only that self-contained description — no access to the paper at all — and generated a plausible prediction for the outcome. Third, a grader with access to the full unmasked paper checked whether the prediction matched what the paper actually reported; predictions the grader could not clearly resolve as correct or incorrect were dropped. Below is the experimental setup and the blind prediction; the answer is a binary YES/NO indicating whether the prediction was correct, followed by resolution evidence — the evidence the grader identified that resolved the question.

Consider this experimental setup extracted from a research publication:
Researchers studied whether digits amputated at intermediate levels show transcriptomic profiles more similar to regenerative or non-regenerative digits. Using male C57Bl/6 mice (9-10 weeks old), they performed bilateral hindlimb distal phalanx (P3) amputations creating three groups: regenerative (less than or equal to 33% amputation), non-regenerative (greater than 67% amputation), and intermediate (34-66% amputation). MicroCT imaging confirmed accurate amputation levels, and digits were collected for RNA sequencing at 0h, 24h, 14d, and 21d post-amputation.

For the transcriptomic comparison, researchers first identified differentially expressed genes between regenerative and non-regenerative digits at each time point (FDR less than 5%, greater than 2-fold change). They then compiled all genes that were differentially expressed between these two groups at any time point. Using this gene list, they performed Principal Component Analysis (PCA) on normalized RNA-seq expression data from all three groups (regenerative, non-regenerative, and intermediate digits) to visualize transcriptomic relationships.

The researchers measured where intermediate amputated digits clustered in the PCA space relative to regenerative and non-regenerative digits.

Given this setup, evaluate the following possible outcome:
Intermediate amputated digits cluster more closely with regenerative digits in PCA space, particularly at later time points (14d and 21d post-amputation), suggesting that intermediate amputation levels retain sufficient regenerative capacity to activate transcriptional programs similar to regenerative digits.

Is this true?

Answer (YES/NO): NO